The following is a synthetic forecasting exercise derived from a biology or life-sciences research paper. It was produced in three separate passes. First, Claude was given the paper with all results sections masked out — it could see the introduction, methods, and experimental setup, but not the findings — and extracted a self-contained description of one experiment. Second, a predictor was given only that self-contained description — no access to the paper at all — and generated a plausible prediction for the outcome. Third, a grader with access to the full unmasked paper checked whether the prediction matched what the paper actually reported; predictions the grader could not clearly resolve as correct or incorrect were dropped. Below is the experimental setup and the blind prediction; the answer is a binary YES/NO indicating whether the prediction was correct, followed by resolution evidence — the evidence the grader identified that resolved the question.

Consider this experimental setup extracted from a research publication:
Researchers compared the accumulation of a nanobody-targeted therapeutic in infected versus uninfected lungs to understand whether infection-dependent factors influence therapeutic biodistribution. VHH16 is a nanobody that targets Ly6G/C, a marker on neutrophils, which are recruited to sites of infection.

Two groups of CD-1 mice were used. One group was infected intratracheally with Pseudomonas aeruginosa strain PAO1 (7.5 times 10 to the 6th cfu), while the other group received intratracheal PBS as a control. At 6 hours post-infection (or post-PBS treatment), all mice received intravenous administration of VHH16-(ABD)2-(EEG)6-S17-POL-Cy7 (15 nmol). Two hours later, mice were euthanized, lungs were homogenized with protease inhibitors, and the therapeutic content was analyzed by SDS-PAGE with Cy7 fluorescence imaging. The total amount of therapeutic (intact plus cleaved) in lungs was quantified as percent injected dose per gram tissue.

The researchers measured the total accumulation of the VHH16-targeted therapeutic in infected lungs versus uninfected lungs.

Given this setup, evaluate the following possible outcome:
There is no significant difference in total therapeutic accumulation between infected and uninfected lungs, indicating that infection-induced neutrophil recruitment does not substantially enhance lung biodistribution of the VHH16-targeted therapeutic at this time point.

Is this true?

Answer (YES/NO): NO